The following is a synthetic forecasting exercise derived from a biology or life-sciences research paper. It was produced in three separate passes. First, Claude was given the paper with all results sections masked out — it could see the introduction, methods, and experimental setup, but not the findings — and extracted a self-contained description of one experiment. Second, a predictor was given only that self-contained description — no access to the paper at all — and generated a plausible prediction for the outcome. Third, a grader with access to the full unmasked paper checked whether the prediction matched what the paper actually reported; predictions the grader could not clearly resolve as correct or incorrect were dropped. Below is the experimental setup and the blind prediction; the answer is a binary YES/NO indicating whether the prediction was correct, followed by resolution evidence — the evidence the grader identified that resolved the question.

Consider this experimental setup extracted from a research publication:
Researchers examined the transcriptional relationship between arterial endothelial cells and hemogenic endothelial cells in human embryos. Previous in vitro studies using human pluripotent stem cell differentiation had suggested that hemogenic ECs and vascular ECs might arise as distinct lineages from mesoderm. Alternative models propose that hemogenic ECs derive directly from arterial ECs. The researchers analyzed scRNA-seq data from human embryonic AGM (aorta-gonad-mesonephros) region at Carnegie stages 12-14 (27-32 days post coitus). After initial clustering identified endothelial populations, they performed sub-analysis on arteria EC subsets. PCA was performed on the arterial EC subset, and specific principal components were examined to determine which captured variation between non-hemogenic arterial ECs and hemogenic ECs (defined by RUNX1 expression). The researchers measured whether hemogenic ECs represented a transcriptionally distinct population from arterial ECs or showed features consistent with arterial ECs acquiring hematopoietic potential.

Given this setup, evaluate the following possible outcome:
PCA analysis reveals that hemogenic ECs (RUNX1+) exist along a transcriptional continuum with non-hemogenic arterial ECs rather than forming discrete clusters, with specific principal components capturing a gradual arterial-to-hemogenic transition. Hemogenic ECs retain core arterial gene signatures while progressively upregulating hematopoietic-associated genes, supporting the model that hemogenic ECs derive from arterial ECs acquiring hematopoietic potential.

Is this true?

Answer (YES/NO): NO